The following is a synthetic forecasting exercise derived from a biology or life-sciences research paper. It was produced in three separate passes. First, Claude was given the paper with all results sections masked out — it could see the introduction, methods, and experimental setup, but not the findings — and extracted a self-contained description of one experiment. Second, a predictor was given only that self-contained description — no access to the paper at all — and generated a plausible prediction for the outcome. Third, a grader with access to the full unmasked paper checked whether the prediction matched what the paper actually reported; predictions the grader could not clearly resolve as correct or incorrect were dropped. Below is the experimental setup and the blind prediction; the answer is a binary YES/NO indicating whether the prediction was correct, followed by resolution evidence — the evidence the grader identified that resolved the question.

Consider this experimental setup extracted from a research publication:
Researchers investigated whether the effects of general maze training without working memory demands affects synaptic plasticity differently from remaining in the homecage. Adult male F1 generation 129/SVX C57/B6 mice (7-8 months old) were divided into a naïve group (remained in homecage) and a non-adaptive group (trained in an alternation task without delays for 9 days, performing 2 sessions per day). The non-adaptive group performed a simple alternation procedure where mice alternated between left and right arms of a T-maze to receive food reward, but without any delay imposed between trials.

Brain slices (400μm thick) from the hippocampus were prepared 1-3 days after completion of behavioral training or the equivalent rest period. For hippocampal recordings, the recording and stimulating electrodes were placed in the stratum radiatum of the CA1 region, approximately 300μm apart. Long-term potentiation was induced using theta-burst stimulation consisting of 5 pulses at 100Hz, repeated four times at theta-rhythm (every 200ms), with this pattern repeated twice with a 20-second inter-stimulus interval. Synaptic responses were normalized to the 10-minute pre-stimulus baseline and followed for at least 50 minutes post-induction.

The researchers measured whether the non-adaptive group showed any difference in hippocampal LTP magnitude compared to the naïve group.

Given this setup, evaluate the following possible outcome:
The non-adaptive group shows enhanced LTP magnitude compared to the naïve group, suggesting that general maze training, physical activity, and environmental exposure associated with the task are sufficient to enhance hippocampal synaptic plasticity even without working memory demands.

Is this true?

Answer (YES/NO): NO